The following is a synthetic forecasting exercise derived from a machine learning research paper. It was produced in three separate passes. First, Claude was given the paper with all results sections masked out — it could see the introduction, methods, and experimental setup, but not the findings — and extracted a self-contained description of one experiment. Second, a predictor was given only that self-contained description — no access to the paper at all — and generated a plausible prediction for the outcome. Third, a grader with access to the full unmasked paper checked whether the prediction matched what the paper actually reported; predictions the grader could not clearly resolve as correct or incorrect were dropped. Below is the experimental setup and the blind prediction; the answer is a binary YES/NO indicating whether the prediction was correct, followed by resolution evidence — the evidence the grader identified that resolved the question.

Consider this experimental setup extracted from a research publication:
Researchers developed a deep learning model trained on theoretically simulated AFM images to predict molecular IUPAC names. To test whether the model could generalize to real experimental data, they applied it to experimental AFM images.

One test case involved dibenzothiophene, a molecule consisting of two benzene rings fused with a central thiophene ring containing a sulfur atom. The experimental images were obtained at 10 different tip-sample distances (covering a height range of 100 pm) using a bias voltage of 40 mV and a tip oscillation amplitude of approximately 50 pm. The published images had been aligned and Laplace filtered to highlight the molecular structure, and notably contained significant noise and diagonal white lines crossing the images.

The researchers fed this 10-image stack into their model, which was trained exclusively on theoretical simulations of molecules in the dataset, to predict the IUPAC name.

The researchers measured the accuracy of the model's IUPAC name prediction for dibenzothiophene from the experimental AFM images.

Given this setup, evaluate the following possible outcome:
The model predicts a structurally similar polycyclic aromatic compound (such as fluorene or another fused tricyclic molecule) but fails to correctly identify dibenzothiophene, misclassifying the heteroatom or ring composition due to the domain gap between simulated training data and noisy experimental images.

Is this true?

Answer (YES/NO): NO